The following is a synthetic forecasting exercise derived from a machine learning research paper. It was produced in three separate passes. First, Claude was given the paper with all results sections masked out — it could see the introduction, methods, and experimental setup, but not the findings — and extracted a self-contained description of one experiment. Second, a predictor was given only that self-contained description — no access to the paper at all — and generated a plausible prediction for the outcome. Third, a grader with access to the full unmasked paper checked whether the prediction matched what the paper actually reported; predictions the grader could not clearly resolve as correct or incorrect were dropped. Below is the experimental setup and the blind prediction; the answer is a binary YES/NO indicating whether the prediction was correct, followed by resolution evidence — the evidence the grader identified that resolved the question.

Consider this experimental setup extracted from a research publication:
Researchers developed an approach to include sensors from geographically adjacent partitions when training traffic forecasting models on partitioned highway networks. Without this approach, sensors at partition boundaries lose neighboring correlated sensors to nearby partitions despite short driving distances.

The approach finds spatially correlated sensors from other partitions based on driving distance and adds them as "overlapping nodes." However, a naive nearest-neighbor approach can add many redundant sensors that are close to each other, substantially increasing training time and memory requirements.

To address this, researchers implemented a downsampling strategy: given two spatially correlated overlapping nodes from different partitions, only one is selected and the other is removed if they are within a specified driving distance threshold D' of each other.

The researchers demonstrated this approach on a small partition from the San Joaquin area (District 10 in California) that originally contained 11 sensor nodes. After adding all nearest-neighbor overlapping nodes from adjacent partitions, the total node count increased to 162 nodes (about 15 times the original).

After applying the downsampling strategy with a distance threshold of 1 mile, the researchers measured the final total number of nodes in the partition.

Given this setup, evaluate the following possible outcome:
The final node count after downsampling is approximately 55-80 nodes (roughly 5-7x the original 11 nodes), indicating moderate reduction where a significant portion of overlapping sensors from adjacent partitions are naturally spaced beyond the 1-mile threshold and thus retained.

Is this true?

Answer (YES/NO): NO